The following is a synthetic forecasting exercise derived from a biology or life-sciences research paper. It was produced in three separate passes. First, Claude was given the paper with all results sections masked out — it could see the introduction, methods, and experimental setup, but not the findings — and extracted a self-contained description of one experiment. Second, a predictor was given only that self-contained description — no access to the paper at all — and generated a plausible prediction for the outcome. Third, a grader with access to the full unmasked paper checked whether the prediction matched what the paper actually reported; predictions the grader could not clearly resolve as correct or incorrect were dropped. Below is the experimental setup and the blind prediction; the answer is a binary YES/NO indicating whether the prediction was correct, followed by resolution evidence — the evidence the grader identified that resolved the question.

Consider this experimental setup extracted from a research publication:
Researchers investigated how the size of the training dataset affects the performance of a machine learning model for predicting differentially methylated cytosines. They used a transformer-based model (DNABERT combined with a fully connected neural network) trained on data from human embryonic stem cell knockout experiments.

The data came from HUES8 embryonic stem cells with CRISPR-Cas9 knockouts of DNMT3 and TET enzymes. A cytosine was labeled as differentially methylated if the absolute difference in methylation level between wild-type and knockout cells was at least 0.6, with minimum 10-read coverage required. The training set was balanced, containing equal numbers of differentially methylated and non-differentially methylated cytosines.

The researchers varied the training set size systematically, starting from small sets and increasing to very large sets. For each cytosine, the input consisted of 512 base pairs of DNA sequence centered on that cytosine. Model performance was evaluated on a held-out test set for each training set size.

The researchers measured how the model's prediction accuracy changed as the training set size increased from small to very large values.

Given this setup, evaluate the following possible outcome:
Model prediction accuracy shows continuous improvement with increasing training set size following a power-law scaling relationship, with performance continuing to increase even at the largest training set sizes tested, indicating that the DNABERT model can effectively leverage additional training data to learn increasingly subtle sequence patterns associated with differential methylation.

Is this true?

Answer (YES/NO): NO